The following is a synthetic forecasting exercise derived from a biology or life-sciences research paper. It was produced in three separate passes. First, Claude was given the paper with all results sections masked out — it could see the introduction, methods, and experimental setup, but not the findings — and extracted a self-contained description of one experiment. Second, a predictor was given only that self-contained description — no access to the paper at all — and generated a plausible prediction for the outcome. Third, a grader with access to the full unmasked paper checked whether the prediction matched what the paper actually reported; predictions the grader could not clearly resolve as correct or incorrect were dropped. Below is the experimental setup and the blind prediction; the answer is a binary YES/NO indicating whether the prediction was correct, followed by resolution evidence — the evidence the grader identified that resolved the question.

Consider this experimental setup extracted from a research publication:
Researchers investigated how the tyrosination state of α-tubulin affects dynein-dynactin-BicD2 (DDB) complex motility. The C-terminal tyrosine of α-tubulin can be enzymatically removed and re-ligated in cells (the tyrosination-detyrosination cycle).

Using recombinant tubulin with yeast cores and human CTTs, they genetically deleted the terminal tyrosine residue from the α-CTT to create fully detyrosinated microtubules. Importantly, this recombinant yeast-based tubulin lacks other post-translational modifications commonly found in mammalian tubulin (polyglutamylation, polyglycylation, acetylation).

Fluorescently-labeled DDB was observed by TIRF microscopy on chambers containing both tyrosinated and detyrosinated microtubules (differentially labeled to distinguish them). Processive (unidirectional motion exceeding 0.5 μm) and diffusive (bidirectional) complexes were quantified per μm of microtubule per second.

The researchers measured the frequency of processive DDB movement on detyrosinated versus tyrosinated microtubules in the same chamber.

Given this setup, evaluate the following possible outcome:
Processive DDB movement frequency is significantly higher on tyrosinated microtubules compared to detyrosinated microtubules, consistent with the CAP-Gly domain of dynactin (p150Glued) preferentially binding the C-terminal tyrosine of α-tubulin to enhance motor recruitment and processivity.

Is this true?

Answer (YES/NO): YES